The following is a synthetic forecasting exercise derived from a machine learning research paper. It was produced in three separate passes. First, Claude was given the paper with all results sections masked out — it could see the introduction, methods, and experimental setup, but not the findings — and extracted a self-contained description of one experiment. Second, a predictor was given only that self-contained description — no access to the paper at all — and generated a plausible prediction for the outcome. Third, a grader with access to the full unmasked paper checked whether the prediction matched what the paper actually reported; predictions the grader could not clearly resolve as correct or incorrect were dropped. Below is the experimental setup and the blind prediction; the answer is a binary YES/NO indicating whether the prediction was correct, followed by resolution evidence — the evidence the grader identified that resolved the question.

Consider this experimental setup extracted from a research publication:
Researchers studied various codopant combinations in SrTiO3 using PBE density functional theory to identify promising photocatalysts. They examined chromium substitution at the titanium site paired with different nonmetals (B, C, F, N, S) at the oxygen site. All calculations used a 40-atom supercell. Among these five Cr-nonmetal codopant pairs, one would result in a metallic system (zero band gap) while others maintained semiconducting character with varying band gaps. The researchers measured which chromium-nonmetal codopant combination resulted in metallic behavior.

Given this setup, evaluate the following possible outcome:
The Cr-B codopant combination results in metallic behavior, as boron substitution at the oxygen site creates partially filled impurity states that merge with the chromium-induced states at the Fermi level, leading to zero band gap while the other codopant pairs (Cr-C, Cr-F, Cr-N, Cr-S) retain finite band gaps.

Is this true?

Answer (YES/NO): NO